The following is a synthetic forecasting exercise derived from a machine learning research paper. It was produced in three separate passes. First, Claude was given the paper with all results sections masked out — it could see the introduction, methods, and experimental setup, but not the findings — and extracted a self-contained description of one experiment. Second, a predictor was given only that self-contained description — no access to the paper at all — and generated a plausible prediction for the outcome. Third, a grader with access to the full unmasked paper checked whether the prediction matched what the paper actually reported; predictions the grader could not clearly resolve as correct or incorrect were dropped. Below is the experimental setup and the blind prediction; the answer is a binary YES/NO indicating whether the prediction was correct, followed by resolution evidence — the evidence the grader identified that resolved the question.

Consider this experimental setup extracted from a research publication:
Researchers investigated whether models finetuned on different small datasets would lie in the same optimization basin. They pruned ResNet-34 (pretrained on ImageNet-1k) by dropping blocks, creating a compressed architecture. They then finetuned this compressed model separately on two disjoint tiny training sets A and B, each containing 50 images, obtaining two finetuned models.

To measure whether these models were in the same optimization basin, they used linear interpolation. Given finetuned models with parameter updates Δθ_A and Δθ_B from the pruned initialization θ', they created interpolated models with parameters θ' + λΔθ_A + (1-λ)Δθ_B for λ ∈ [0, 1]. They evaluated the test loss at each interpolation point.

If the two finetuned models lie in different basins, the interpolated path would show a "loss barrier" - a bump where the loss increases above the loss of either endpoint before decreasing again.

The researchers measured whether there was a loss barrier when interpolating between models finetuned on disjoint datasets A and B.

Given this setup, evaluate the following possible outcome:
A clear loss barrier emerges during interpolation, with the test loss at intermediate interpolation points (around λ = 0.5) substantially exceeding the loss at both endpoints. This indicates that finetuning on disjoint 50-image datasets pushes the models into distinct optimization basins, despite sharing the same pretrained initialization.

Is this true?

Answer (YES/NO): NO